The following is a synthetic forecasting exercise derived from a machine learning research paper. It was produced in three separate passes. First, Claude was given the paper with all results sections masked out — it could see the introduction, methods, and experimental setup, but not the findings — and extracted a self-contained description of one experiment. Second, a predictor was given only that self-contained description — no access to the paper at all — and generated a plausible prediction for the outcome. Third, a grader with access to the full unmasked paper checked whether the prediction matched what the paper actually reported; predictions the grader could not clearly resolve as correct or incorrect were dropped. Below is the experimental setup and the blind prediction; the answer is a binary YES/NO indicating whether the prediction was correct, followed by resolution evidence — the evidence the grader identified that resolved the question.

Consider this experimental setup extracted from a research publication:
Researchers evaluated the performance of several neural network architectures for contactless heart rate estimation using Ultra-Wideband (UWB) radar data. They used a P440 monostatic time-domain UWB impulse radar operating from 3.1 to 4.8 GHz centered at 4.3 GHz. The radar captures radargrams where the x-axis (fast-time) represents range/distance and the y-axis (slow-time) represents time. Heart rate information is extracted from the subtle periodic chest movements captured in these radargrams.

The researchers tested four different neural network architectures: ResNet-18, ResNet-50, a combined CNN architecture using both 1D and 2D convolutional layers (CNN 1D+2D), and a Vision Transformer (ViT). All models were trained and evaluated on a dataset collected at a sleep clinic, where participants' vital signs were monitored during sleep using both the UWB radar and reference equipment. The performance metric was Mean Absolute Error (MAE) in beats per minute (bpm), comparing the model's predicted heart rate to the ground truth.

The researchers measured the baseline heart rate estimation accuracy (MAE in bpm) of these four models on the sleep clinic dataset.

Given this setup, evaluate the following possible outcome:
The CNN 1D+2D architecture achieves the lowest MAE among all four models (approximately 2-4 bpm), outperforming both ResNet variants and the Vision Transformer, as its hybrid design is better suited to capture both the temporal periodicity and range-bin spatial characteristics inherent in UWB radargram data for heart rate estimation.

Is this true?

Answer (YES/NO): NO